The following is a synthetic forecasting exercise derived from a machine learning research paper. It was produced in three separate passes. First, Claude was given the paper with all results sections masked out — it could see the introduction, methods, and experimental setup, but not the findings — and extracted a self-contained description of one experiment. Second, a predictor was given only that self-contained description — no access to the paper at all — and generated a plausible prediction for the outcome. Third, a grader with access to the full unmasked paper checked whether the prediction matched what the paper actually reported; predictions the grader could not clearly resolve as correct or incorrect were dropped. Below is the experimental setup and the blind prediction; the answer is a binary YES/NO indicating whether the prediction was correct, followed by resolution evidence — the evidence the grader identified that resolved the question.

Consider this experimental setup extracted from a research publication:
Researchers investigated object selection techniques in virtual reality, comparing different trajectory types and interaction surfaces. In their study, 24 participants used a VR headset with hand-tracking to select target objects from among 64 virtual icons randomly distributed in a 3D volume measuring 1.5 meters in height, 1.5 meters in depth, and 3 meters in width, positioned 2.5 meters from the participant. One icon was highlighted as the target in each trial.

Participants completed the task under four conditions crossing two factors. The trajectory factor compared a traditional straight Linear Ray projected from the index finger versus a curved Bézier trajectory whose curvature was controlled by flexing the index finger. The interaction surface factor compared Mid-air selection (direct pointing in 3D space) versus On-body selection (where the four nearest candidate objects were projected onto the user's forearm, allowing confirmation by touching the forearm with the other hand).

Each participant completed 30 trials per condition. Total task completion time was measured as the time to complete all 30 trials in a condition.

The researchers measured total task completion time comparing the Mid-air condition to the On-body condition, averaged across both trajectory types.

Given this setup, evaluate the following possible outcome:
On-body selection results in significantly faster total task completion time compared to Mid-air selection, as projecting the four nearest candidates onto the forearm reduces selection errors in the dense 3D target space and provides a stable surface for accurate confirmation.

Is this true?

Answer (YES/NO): NO